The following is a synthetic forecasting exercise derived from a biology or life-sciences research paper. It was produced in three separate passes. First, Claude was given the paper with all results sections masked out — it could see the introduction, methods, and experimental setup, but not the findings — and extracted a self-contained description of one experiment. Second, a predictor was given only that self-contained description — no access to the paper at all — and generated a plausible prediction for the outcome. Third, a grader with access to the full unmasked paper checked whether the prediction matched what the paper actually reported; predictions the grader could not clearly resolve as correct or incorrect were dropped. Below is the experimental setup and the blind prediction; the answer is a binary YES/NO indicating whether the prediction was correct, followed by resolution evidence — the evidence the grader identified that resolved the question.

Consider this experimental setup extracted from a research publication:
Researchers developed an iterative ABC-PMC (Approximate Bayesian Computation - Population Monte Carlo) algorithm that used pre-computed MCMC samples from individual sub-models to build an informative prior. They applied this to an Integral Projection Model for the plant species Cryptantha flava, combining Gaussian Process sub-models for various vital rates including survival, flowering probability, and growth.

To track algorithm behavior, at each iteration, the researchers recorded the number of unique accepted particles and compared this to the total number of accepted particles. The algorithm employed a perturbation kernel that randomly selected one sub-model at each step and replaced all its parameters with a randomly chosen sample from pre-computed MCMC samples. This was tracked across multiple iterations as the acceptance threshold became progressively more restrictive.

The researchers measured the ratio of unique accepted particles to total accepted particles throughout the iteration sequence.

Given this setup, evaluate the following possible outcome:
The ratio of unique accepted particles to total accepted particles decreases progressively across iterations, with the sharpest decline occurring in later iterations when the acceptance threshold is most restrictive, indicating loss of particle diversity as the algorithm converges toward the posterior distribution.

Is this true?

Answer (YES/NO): NO